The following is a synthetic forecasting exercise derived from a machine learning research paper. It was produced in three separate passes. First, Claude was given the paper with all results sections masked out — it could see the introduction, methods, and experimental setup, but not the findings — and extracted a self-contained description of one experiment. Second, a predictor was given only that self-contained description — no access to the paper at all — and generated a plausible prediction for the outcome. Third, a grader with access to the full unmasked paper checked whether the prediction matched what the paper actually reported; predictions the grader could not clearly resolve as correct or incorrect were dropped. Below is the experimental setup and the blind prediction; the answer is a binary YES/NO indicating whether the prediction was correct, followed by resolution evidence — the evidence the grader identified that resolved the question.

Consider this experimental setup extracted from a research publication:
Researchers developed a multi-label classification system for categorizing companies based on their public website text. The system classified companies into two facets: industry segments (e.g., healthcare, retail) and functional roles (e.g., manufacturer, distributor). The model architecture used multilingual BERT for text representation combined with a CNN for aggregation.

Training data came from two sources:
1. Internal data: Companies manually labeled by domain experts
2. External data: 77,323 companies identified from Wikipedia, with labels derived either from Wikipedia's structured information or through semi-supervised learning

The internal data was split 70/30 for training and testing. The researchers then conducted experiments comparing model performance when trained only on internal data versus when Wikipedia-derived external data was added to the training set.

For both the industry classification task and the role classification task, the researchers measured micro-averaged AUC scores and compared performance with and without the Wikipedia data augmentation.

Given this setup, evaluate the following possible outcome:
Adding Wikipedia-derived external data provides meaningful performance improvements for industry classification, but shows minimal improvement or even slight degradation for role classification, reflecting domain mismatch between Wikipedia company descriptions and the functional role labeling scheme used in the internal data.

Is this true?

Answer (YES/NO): NO